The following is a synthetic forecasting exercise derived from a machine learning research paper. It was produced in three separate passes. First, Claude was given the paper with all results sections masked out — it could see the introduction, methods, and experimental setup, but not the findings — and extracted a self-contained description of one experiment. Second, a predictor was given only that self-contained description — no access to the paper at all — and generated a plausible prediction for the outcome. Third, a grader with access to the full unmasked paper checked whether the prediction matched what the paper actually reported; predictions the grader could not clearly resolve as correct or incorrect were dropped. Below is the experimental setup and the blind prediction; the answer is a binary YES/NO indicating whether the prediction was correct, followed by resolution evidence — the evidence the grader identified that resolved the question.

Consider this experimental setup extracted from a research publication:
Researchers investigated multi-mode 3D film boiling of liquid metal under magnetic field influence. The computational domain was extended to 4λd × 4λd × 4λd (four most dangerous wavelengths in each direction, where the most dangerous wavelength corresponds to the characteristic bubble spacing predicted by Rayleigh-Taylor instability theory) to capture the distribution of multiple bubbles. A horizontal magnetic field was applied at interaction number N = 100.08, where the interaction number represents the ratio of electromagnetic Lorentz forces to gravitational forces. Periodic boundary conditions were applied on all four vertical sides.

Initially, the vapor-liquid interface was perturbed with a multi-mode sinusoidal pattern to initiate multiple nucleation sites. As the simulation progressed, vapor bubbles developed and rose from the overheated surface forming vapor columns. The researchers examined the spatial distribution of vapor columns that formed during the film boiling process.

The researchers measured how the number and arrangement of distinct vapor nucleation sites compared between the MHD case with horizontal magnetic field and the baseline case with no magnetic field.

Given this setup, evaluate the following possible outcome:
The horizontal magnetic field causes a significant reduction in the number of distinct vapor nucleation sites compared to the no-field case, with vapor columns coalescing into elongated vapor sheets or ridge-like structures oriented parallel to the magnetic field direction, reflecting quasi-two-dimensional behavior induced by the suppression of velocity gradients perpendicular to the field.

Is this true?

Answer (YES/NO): YES